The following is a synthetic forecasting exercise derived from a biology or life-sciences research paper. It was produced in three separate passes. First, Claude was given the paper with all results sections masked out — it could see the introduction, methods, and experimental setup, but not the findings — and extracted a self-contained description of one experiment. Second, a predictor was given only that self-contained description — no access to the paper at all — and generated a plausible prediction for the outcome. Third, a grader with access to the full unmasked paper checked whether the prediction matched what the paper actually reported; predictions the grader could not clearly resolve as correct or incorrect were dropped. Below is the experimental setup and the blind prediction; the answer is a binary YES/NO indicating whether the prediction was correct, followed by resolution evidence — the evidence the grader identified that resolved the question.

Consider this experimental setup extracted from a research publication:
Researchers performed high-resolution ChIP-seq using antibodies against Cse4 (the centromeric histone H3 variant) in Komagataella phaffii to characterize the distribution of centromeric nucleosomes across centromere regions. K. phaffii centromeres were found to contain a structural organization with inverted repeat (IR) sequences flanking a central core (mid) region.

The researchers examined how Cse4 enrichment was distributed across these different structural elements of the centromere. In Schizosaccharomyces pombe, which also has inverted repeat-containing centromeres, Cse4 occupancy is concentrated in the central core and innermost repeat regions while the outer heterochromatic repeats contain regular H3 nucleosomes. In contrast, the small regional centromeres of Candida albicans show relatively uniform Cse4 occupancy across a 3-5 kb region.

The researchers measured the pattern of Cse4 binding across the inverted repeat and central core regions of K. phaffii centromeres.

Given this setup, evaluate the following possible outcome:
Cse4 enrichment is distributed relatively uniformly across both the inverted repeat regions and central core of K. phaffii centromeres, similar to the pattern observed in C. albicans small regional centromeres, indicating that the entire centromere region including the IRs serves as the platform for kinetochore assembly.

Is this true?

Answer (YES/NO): NO